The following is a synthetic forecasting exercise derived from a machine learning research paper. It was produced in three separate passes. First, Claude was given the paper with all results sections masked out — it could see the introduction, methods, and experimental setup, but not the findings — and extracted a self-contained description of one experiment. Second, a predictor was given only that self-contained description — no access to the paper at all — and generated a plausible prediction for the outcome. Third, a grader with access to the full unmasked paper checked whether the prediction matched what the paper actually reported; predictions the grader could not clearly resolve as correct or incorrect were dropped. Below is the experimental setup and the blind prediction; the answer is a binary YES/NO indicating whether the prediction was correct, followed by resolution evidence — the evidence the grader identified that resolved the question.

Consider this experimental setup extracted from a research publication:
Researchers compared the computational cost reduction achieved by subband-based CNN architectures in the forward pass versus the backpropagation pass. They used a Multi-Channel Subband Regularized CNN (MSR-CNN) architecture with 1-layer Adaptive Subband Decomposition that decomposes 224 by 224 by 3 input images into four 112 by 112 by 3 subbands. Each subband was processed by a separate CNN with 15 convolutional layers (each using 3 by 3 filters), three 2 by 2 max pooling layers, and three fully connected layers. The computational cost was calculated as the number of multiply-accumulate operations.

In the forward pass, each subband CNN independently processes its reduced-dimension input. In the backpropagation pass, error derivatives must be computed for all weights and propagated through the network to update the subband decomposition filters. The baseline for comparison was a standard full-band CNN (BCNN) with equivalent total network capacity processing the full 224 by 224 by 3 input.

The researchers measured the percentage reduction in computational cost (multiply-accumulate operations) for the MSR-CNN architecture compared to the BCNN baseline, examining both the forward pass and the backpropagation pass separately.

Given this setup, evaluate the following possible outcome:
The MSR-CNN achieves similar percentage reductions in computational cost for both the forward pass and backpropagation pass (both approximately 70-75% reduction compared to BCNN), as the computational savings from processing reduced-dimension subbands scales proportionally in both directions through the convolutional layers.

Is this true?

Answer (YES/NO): NO